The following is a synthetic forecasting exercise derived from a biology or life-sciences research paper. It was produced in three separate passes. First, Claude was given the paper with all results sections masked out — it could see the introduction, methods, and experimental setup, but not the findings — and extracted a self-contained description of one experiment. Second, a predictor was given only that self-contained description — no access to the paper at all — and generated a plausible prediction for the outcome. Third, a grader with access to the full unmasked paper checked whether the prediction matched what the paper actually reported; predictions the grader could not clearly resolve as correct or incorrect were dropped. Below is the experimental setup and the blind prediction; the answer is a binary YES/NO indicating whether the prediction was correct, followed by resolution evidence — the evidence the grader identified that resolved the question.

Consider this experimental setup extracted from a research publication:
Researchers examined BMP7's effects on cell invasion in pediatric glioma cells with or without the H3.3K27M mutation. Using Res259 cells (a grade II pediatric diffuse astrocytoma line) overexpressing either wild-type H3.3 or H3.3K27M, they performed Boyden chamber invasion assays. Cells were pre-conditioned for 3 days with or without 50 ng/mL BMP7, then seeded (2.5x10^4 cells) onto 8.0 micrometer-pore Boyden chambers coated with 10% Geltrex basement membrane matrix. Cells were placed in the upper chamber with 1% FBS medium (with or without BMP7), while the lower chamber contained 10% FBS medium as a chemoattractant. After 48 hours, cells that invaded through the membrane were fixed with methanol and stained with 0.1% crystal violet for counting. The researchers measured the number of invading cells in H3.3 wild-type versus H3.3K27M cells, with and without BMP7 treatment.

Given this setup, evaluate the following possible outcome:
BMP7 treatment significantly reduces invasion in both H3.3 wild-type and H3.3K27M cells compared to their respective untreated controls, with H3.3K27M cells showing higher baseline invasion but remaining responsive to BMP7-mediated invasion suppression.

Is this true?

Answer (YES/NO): NO